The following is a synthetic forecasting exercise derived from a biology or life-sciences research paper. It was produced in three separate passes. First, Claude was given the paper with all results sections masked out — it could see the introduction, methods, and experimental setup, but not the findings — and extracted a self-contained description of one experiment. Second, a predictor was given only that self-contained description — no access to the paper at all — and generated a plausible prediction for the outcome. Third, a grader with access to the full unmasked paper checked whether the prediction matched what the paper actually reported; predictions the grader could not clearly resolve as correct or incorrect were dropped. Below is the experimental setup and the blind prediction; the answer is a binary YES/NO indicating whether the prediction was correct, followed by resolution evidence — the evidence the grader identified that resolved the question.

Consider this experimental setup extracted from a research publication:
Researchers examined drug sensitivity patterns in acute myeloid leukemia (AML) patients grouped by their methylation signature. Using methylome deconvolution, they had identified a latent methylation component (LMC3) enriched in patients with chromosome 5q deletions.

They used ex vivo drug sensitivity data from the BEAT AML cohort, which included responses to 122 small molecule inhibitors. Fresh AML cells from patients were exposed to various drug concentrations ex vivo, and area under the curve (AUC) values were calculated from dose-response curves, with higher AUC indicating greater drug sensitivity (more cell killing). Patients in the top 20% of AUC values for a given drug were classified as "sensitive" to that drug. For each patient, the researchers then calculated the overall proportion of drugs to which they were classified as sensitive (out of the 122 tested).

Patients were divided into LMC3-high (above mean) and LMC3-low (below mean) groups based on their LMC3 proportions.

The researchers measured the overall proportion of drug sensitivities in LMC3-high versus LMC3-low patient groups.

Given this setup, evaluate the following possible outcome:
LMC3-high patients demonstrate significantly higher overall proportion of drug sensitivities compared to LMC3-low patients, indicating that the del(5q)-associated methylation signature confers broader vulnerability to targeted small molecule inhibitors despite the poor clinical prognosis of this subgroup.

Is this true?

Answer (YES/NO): NO